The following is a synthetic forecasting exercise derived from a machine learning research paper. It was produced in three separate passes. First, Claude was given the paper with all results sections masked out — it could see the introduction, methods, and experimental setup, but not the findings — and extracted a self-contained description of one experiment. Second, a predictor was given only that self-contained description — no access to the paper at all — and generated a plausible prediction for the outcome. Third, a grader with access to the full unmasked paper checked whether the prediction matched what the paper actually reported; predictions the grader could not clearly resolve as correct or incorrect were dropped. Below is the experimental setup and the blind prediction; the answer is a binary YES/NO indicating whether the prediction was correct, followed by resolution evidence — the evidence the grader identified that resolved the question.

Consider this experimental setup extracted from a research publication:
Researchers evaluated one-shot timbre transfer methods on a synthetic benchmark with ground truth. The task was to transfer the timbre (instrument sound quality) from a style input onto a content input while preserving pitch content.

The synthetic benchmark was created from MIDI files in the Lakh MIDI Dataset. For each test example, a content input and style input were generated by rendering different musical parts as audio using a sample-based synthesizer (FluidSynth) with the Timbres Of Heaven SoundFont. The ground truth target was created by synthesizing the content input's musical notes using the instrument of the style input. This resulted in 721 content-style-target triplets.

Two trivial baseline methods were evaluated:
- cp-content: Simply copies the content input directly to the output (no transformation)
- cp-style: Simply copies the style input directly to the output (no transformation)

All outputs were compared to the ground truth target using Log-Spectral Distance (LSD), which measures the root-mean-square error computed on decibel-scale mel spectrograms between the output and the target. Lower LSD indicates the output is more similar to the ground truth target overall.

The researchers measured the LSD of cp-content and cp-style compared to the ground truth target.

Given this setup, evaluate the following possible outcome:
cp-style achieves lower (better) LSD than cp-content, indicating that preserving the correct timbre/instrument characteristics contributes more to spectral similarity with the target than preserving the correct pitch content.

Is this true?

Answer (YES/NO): NO